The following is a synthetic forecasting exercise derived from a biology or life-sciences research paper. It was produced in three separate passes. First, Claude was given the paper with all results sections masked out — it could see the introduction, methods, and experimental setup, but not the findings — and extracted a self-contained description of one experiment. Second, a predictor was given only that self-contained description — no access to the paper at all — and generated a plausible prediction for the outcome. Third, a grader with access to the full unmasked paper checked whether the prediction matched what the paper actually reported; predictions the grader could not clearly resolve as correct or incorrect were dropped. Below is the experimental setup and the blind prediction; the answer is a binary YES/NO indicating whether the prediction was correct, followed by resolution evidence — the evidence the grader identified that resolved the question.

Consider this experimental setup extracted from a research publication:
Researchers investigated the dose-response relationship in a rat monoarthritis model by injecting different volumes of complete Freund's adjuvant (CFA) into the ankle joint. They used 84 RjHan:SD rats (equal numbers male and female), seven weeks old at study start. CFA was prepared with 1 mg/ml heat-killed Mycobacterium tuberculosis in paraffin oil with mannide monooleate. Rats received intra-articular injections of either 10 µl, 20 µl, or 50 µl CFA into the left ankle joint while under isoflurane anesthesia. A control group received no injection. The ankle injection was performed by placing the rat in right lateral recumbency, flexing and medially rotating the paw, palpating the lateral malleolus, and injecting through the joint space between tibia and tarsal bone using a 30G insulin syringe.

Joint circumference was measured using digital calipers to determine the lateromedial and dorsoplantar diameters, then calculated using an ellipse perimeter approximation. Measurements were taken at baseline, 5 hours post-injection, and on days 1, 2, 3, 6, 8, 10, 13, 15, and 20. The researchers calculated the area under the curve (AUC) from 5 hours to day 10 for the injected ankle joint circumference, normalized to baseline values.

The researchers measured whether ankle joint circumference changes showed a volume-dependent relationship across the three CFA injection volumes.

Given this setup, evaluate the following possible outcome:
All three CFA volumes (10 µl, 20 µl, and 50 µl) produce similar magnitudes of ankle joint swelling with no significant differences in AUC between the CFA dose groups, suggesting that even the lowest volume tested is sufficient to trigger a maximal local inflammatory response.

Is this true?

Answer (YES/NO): YES